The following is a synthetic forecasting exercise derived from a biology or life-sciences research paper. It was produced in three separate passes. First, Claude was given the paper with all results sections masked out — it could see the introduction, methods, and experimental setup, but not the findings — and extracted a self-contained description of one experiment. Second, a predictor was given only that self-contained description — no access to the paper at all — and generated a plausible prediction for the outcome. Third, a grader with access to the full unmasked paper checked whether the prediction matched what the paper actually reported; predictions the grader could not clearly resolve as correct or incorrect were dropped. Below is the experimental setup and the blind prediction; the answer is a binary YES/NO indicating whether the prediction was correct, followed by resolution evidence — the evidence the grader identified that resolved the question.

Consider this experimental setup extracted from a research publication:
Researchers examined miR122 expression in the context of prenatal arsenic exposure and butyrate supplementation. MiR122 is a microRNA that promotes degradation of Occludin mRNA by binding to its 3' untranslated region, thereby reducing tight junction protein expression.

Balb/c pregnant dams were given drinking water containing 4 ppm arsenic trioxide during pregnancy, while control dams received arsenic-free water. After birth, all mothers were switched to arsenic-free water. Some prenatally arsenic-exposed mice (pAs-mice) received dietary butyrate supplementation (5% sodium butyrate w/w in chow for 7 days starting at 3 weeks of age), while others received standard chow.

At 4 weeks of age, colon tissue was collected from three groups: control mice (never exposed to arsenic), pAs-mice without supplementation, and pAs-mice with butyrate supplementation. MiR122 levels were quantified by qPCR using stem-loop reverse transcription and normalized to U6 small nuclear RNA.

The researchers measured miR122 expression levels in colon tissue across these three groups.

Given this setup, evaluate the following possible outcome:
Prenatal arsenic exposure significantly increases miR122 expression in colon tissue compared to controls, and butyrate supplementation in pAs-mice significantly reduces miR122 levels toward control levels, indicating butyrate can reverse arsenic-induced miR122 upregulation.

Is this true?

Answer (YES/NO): YES